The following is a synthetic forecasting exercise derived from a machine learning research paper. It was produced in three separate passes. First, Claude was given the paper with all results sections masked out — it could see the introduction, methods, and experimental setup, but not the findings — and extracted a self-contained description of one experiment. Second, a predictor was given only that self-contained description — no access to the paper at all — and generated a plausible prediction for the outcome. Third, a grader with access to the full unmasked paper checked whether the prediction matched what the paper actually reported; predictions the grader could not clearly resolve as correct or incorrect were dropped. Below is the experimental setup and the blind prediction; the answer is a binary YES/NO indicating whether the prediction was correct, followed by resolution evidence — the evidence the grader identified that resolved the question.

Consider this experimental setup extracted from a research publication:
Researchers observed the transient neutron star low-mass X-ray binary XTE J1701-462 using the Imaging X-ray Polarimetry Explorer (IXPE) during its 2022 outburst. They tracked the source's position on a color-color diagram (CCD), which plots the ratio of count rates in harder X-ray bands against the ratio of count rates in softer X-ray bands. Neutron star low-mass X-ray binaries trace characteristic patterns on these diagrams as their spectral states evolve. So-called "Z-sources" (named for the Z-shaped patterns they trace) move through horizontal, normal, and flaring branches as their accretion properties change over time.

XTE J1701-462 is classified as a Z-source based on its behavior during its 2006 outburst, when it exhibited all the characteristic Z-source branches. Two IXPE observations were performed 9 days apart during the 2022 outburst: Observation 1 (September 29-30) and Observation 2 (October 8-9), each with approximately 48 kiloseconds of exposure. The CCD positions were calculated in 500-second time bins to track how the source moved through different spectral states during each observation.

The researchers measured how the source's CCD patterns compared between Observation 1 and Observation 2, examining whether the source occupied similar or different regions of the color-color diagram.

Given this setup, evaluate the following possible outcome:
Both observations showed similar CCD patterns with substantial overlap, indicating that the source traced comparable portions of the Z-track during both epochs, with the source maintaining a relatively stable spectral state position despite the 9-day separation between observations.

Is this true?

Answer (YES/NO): NO